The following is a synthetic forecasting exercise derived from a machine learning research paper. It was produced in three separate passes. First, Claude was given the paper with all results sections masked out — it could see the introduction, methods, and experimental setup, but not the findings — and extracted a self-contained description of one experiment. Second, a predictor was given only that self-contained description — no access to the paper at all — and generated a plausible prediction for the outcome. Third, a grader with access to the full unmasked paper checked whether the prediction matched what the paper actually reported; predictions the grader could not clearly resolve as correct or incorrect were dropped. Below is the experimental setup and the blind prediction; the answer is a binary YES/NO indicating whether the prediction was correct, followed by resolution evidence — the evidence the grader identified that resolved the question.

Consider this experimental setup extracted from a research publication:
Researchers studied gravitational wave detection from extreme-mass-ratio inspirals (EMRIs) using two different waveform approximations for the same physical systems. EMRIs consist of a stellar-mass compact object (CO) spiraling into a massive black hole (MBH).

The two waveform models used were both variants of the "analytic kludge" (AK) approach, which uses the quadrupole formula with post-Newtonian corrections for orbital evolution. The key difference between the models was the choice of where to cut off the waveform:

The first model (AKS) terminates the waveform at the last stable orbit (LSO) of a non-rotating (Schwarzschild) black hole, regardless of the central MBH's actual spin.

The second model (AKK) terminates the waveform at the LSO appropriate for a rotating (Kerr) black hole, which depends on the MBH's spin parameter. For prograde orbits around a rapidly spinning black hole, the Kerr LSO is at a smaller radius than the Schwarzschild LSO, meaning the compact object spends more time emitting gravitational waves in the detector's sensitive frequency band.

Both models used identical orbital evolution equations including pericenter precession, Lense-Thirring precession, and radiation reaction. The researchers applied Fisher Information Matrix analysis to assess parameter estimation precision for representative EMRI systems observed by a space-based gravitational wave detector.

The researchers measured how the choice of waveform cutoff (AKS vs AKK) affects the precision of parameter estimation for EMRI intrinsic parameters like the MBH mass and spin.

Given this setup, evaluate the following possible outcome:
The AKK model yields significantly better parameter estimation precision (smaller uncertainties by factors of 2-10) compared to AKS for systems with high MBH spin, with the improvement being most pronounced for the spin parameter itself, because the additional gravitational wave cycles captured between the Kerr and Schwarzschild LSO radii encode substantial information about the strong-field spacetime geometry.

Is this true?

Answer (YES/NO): NO